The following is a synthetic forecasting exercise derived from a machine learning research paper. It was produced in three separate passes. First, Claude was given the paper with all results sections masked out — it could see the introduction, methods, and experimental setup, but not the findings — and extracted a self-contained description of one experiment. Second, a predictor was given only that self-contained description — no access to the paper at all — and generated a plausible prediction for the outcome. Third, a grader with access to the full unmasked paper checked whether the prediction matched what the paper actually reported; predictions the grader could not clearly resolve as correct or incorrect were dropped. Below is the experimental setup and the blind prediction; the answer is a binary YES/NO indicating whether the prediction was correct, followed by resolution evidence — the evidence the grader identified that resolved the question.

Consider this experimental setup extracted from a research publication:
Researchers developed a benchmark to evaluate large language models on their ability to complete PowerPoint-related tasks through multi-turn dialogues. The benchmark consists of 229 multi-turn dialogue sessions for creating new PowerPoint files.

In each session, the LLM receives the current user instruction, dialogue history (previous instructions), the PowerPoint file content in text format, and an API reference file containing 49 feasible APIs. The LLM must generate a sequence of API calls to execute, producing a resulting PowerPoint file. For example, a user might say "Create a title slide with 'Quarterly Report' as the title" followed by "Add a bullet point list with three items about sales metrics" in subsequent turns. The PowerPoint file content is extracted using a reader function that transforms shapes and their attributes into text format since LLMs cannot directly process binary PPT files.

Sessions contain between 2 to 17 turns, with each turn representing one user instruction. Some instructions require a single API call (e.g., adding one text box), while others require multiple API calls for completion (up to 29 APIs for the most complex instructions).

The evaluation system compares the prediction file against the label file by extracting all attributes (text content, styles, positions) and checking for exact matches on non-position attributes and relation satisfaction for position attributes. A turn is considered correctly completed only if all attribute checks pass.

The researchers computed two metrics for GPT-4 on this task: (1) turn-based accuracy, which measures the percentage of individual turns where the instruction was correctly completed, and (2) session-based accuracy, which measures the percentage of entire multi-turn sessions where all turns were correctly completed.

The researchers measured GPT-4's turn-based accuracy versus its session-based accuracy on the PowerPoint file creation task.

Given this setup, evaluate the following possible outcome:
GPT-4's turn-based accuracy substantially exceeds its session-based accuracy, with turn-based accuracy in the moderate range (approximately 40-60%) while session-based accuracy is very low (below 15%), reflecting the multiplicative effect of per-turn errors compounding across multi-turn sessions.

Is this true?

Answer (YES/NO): NO